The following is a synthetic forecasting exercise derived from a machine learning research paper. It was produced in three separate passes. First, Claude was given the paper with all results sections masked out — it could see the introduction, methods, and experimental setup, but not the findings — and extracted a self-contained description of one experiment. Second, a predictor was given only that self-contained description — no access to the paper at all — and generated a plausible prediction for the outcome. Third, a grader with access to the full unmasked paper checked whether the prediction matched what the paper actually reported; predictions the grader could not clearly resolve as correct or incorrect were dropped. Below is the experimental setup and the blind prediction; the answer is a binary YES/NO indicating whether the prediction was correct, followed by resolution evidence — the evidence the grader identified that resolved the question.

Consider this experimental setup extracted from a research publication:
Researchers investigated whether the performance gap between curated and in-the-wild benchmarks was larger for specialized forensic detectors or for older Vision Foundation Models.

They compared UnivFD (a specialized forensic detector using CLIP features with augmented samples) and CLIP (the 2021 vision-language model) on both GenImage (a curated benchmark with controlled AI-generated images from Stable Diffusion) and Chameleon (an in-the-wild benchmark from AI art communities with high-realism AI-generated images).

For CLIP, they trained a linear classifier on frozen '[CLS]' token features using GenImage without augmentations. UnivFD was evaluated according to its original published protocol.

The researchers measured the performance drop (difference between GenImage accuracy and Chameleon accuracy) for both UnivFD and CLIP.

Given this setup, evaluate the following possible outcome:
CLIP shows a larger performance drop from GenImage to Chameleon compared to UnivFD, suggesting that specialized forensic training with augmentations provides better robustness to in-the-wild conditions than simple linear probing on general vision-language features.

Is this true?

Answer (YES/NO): NO